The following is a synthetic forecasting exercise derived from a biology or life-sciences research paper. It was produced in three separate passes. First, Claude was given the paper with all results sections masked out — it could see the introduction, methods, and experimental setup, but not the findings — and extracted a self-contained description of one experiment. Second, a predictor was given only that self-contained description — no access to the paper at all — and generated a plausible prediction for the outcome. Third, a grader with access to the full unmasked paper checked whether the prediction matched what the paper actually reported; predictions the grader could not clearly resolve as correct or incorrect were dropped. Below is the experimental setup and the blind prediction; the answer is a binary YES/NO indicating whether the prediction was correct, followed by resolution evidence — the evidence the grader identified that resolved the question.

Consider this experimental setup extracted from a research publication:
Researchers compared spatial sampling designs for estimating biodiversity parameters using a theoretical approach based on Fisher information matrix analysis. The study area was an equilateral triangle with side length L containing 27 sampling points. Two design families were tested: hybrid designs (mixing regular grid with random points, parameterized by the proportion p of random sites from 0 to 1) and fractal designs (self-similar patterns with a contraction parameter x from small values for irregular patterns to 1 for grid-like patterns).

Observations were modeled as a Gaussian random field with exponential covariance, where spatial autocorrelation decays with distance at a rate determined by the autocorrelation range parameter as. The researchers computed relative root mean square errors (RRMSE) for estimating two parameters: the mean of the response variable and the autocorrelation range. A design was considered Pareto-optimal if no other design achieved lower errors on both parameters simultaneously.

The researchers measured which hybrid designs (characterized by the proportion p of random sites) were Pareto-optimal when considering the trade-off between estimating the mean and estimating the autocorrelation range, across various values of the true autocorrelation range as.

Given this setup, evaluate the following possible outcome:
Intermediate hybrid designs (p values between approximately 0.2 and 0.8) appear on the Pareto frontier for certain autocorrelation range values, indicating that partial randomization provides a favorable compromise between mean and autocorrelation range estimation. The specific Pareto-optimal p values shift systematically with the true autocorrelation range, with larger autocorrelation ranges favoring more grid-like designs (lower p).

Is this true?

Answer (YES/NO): YES